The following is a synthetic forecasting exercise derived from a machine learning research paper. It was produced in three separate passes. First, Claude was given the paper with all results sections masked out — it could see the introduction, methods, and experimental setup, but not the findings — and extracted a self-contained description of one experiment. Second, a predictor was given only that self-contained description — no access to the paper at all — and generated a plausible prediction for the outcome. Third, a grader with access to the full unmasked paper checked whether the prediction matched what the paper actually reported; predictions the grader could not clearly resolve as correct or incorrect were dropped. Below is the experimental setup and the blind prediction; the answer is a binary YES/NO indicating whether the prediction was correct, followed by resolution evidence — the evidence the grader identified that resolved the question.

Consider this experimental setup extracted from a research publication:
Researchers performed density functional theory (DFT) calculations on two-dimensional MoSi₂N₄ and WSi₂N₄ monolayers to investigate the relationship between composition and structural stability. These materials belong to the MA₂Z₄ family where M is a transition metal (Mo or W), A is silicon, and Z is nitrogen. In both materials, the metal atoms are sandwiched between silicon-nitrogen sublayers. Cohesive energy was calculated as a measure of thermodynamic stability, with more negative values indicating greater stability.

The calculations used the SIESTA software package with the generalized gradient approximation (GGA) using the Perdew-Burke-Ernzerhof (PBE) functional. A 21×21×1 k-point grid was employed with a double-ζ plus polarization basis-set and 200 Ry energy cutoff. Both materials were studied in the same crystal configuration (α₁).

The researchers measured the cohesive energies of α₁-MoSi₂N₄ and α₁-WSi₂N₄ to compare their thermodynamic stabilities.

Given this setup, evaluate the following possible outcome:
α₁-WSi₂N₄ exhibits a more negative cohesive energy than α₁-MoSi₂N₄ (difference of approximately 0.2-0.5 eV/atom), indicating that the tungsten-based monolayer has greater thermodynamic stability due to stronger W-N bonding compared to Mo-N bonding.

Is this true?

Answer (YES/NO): NO